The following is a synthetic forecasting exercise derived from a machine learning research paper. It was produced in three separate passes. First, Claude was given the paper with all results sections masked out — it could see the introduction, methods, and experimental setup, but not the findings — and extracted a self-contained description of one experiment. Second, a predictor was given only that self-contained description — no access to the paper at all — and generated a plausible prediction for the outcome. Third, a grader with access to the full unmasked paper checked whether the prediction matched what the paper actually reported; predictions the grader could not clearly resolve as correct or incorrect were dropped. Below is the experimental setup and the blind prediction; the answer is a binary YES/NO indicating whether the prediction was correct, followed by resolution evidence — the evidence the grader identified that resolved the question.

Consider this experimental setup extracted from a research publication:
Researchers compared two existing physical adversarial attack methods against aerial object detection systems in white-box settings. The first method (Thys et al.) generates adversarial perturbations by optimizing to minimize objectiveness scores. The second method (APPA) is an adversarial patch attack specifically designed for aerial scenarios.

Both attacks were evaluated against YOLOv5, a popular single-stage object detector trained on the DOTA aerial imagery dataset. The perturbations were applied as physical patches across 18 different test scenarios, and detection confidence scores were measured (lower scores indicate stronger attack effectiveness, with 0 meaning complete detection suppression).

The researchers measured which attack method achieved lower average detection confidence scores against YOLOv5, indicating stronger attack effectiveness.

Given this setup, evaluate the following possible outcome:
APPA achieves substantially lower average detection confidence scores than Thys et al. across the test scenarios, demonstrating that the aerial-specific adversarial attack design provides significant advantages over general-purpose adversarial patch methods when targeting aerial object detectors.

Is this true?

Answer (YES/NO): NO